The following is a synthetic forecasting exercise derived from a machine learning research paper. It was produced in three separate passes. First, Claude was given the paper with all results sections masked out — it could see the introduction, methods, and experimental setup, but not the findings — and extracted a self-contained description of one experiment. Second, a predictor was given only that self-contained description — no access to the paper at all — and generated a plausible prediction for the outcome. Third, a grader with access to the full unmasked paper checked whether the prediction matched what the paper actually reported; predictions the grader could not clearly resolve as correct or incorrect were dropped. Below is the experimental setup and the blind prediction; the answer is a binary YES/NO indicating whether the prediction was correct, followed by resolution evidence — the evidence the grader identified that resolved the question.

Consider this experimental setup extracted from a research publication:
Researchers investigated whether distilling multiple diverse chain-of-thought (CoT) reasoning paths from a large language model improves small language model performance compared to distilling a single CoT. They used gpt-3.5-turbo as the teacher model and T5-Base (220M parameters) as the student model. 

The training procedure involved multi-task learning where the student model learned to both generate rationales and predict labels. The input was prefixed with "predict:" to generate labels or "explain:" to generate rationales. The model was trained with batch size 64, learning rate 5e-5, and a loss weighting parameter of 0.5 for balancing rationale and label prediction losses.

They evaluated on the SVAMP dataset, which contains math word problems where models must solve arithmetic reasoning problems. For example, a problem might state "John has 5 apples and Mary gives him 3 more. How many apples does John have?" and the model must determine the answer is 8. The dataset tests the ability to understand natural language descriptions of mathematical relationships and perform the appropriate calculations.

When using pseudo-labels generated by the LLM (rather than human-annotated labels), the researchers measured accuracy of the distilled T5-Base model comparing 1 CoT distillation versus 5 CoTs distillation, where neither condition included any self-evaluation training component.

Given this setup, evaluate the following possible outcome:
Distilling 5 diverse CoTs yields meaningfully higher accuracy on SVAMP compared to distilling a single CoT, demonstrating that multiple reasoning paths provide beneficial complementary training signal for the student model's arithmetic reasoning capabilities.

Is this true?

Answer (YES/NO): YES